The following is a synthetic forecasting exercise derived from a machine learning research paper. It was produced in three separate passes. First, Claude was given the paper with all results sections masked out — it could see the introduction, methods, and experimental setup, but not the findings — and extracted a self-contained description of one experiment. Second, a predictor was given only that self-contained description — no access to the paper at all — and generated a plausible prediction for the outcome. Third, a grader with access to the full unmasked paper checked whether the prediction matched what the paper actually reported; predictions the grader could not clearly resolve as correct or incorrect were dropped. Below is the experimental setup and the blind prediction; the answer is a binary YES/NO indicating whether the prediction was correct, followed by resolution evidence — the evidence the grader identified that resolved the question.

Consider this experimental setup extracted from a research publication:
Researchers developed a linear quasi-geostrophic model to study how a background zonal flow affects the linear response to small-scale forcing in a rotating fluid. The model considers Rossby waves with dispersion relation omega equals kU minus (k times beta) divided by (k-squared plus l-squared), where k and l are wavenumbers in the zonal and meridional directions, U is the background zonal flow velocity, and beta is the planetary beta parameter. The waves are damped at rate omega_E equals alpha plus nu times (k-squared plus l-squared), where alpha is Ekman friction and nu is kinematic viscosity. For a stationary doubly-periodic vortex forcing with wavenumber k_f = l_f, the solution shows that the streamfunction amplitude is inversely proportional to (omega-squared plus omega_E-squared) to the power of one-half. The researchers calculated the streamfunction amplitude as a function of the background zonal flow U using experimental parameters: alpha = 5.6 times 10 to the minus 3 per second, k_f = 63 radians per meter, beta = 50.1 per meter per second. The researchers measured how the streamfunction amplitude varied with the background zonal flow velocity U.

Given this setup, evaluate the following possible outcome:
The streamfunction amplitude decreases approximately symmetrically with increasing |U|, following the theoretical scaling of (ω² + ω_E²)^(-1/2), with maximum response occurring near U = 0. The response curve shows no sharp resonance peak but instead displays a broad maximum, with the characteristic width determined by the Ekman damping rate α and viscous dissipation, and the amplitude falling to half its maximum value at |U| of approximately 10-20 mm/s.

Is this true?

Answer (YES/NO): NO